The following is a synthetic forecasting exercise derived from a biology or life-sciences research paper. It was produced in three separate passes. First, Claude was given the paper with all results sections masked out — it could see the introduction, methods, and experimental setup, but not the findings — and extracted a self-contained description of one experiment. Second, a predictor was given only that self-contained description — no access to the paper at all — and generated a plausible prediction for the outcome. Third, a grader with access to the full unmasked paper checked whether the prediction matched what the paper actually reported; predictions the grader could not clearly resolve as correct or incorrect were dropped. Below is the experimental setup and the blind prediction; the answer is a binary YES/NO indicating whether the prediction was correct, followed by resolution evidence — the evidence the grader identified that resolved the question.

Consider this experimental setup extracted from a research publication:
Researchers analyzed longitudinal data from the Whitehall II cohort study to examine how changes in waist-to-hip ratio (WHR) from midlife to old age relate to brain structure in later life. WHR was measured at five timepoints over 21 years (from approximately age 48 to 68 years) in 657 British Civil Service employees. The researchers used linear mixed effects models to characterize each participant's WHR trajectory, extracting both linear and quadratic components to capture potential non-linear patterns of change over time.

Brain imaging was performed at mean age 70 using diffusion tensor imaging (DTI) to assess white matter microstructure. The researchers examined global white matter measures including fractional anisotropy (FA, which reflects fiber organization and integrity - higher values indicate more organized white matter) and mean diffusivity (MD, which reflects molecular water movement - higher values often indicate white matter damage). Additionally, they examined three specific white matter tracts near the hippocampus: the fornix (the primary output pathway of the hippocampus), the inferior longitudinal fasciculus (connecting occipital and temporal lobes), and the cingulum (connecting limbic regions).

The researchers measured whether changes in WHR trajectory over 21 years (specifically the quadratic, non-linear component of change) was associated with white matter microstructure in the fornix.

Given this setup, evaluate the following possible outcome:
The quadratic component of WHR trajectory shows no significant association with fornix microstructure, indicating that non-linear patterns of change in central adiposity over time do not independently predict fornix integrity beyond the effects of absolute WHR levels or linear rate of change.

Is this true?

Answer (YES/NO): YES